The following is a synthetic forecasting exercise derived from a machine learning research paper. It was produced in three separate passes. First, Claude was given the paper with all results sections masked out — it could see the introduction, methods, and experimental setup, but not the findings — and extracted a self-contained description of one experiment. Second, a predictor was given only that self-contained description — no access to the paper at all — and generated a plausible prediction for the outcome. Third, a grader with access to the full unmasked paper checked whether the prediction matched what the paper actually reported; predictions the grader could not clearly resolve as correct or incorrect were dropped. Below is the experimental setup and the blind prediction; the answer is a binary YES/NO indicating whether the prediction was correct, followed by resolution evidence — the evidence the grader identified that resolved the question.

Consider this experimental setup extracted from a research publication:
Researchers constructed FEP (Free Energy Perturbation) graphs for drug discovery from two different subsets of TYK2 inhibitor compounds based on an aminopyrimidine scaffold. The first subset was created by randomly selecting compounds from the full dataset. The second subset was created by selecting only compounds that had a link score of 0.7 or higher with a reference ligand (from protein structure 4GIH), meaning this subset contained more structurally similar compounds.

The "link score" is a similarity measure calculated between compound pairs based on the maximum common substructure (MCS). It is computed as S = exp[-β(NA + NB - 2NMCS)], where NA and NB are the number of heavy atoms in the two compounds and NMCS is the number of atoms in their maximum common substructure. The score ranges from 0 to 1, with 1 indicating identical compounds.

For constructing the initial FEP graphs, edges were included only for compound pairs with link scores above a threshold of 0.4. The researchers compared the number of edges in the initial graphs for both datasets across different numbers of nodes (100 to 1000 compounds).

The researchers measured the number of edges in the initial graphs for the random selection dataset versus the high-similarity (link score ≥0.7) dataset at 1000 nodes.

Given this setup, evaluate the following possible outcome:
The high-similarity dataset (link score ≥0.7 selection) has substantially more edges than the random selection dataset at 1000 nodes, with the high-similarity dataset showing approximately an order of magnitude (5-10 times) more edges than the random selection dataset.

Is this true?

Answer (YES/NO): NO